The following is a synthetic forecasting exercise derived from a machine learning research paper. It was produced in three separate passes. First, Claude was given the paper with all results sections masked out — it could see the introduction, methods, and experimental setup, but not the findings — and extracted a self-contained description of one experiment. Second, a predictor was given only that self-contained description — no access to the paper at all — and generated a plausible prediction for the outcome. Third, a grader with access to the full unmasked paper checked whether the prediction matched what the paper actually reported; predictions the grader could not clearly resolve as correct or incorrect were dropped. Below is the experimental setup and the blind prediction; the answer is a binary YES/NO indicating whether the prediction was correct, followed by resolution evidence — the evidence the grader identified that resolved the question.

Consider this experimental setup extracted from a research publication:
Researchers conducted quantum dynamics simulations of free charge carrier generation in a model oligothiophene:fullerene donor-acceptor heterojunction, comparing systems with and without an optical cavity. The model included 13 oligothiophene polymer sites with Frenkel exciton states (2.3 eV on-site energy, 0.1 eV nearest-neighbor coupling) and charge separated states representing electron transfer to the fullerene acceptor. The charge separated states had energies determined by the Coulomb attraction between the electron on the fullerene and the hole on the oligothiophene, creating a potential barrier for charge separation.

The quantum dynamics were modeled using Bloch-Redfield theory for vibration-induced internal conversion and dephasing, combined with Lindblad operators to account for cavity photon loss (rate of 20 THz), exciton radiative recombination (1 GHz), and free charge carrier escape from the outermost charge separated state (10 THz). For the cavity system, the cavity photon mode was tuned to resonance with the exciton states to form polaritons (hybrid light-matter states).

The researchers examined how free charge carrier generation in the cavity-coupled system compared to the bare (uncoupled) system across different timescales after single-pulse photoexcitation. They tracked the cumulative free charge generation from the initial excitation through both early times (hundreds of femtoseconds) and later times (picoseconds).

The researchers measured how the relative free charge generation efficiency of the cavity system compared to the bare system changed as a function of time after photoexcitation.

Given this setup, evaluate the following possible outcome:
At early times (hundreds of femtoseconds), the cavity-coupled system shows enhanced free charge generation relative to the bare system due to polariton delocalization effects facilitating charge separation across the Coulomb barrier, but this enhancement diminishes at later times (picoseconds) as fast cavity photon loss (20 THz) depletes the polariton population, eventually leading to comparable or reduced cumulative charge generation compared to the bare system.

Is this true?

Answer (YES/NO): YES